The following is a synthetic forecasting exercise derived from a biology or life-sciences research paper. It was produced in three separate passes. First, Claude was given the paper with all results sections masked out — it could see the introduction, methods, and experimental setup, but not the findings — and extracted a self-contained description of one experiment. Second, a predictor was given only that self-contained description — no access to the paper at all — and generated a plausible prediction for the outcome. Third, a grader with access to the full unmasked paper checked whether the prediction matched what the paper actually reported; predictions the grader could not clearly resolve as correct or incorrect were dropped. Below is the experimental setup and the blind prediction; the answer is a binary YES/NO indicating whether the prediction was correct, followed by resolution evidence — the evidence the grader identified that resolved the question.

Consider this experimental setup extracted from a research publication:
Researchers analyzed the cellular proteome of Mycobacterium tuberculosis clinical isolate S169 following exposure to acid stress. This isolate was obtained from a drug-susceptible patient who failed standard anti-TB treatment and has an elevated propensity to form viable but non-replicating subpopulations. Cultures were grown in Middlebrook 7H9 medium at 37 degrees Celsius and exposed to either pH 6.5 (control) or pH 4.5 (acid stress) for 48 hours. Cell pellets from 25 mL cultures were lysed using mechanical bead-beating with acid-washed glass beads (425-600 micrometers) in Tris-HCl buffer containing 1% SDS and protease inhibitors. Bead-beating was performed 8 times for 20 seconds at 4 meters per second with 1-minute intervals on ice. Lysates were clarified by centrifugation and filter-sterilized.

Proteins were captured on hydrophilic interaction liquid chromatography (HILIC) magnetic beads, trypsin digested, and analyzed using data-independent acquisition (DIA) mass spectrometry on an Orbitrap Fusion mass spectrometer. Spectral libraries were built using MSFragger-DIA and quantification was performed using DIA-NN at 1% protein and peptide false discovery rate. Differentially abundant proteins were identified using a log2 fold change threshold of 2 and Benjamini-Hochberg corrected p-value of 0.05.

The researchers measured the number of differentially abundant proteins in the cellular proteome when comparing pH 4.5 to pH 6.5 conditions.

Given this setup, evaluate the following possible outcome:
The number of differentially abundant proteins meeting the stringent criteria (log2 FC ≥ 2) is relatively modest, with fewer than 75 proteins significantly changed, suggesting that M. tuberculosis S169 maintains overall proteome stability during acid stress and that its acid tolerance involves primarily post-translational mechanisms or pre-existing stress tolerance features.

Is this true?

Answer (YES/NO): NO